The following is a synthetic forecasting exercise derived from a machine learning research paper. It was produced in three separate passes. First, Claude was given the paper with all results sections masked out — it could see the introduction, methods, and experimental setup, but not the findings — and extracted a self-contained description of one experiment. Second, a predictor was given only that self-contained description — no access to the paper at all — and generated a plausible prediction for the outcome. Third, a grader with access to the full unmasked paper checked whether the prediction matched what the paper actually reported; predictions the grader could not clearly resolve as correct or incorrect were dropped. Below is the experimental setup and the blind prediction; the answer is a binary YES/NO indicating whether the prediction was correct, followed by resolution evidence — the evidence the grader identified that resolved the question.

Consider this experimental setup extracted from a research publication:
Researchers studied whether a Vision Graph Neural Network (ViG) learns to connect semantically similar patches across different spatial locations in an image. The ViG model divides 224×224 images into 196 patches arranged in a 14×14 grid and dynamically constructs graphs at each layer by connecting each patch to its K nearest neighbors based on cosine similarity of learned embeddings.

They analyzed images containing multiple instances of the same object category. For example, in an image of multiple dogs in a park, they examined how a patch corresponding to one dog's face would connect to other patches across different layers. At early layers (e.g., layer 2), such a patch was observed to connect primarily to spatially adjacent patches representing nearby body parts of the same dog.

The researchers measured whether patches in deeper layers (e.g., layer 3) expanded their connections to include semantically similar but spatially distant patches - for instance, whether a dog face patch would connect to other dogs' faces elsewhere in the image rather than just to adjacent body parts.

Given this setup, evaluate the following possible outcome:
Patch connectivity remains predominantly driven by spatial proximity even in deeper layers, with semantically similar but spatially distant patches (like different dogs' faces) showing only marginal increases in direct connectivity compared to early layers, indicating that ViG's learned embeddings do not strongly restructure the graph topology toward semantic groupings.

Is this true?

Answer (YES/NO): NO